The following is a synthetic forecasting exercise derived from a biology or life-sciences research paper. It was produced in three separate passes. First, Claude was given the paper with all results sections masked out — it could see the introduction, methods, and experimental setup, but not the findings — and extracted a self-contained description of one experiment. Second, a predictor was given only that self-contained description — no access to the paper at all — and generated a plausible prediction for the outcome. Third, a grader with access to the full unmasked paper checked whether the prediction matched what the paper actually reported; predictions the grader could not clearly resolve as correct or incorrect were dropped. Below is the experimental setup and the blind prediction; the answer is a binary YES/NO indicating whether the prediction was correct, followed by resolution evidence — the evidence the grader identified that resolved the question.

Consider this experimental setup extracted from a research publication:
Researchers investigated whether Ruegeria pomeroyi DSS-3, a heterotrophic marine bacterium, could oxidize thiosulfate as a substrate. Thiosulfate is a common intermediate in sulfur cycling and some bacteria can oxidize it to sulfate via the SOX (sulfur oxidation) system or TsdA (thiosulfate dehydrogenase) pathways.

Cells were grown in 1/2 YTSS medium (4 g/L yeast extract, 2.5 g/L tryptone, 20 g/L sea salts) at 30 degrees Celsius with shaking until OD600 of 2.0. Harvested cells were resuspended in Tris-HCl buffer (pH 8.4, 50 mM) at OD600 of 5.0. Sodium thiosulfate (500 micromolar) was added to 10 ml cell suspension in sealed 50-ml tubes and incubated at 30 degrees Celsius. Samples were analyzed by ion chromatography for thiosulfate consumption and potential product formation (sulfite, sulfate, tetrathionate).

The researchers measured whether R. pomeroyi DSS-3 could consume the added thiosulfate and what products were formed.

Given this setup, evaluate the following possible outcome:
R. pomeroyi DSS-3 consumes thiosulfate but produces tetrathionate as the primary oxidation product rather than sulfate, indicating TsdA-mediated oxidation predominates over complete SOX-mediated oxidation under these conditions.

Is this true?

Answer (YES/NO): NO